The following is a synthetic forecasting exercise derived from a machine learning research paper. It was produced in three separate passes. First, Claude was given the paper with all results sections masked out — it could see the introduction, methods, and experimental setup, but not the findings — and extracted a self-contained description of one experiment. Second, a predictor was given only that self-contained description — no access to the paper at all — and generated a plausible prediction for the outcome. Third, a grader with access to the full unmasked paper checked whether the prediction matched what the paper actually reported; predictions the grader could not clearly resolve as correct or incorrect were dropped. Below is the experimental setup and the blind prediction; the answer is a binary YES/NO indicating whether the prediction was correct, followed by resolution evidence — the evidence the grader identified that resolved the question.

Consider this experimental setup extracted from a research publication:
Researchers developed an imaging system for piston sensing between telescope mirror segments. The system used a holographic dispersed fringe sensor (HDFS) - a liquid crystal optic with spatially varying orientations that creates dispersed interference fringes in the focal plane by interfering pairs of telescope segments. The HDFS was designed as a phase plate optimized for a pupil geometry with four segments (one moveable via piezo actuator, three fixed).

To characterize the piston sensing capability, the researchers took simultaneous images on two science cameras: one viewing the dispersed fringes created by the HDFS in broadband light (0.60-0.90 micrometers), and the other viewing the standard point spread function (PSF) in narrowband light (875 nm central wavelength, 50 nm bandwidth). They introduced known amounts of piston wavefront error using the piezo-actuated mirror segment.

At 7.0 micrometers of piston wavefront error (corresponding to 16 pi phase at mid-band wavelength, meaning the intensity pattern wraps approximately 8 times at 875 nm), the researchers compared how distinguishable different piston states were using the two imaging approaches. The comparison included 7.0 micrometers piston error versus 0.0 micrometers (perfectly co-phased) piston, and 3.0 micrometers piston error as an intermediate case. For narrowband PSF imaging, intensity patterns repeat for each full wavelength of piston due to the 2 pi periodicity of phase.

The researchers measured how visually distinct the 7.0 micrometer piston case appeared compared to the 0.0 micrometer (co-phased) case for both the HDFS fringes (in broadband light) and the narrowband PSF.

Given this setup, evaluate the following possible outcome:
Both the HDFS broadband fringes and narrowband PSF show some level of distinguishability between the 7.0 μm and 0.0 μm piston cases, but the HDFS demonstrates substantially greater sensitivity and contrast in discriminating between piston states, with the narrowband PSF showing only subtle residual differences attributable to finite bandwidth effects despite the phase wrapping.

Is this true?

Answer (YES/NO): NO